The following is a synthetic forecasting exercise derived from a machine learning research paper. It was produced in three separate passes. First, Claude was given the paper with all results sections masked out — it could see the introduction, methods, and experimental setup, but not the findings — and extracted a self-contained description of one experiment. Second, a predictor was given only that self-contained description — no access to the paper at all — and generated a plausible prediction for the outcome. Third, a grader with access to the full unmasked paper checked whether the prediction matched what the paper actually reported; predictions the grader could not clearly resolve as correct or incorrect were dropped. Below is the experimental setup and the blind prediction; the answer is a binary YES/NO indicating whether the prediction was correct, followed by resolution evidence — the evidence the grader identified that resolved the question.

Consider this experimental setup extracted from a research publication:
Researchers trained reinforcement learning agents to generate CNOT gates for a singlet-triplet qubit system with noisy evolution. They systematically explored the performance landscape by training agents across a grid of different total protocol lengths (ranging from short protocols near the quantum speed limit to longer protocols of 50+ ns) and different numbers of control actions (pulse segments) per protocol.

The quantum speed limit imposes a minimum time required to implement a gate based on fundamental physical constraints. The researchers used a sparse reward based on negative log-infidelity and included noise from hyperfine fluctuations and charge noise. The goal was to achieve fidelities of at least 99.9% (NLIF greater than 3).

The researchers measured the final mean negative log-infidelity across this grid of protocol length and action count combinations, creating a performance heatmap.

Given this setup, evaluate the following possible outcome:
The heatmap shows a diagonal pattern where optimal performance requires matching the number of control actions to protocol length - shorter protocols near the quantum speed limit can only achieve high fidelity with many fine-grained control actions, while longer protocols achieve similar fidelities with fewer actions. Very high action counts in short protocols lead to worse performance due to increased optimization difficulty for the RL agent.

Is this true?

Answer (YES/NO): NO